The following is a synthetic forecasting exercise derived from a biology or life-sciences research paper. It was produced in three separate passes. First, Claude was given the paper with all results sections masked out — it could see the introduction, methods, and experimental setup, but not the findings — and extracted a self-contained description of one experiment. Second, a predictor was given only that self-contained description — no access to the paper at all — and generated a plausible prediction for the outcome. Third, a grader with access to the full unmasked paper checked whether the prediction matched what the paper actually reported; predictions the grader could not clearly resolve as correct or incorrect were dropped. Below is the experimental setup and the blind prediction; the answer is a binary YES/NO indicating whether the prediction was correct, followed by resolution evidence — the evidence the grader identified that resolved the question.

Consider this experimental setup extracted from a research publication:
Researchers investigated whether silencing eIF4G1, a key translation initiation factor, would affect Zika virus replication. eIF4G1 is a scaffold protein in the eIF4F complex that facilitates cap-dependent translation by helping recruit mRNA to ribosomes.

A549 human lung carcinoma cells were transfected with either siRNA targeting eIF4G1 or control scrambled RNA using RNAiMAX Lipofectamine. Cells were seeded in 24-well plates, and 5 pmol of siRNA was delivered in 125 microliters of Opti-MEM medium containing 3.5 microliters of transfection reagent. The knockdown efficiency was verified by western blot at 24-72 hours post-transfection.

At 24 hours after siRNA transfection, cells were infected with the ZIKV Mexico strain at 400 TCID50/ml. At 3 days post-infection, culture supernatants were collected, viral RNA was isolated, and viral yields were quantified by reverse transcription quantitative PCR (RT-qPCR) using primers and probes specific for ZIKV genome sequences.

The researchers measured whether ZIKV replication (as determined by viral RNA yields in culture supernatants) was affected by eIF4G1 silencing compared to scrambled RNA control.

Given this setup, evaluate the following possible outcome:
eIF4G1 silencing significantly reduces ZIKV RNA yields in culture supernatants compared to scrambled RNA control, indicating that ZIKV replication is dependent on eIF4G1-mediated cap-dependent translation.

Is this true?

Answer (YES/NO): NO